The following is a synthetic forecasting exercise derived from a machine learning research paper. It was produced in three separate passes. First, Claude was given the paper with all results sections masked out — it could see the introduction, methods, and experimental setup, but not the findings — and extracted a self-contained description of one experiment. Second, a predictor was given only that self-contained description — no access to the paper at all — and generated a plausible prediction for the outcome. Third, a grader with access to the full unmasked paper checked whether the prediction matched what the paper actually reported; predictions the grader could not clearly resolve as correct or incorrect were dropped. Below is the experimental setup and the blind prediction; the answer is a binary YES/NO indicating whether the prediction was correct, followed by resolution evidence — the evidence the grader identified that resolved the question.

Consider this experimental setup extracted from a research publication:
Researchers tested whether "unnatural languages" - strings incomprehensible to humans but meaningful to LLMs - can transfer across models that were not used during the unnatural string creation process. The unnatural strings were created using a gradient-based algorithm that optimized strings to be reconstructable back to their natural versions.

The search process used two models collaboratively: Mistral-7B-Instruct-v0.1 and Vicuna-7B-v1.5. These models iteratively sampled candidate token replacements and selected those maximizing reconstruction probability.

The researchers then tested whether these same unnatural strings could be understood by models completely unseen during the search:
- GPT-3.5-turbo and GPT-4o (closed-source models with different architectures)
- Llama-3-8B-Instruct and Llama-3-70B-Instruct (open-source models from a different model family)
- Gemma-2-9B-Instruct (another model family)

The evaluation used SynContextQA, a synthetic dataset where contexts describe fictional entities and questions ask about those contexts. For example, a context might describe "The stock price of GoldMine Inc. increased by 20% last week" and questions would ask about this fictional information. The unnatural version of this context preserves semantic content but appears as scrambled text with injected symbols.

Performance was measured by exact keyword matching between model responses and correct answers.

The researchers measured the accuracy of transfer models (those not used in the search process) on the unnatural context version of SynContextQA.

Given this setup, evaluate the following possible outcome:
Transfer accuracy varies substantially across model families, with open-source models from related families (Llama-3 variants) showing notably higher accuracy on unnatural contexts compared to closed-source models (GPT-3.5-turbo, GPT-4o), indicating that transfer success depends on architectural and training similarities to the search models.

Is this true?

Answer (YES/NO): NO